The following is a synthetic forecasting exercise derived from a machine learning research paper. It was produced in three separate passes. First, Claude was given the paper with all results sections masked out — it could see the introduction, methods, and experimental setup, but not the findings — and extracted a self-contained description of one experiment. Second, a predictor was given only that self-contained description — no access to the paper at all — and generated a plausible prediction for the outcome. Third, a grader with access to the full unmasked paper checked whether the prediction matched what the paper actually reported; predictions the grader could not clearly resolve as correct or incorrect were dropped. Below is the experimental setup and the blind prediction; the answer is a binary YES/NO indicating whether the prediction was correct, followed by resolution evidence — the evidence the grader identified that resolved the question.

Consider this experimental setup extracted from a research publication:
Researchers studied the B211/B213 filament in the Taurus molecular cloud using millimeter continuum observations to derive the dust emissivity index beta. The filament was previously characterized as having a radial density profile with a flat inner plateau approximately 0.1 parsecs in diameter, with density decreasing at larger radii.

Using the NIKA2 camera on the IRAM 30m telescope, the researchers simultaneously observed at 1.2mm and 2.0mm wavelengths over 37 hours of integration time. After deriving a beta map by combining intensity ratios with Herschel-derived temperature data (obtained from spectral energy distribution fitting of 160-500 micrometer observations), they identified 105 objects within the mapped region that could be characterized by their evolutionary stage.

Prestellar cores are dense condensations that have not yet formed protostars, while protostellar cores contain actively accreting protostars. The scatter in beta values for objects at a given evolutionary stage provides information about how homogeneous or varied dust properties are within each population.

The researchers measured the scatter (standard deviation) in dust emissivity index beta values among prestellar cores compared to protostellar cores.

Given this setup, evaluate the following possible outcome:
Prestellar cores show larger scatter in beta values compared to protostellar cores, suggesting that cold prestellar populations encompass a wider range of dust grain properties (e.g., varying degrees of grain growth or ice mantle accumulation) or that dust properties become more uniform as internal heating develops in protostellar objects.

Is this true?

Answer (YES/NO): NO